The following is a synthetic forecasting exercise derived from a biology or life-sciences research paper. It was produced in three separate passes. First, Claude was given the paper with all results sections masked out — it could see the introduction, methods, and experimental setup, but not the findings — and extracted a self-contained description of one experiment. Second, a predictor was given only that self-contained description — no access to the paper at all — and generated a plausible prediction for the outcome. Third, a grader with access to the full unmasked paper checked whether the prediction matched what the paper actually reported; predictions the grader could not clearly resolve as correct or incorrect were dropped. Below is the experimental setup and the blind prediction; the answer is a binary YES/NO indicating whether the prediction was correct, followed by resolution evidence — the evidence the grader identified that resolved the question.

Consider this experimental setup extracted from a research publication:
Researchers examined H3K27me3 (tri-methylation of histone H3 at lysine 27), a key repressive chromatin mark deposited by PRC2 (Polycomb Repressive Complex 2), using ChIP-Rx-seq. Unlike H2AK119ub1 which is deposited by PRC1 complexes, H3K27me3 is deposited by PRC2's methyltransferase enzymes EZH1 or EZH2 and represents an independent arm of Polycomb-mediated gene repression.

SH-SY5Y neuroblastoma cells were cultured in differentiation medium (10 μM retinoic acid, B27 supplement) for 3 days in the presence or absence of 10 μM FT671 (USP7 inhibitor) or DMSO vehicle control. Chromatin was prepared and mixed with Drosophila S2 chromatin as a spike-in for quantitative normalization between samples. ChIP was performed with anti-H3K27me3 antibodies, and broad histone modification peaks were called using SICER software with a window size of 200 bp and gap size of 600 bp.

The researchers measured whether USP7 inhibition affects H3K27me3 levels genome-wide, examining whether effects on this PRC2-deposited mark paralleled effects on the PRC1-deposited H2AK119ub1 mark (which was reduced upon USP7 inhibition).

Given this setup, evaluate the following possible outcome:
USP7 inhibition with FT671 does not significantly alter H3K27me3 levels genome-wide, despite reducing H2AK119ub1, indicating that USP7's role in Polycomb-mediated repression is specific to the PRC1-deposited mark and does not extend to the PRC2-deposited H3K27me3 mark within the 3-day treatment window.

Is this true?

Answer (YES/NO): YES